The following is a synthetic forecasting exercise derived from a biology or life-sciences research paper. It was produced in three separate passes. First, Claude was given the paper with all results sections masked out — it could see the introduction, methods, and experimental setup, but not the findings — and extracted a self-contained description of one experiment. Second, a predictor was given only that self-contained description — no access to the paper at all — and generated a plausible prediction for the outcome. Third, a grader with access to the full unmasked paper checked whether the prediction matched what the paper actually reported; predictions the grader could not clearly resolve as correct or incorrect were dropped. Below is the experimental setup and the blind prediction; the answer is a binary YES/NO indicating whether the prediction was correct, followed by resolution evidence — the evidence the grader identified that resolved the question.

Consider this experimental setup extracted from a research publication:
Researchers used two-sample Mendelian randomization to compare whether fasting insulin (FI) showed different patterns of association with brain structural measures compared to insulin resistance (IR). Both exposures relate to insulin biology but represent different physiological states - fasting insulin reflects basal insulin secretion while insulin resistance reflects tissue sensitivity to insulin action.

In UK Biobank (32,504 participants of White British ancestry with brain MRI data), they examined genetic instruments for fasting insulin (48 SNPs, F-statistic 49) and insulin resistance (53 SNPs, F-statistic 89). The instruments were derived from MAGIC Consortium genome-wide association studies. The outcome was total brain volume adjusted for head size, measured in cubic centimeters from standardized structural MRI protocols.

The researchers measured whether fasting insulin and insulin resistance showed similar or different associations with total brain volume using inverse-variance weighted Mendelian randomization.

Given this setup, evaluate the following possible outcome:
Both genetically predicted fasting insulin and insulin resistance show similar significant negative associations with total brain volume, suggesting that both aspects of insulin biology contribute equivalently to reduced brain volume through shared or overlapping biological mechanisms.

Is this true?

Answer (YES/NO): NO